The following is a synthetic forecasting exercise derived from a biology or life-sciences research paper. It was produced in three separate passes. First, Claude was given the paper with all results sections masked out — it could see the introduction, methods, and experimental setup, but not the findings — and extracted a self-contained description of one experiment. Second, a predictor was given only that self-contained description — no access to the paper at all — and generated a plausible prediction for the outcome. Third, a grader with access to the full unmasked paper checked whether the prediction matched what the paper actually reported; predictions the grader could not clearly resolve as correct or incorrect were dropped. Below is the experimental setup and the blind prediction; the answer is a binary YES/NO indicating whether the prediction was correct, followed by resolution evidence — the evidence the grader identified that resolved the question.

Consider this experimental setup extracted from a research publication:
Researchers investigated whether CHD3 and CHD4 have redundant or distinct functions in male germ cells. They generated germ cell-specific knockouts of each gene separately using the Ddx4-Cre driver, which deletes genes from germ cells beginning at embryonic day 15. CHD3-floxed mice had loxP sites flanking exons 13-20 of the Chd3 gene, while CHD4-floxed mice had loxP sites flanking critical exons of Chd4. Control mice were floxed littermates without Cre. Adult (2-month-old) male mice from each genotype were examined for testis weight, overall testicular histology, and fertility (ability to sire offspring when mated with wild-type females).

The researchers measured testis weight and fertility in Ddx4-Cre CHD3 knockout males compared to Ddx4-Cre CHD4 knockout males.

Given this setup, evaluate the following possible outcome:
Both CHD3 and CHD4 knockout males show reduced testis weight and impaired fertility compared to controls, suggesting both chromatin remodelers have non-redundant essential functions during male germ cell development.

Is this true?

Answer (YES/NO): NO